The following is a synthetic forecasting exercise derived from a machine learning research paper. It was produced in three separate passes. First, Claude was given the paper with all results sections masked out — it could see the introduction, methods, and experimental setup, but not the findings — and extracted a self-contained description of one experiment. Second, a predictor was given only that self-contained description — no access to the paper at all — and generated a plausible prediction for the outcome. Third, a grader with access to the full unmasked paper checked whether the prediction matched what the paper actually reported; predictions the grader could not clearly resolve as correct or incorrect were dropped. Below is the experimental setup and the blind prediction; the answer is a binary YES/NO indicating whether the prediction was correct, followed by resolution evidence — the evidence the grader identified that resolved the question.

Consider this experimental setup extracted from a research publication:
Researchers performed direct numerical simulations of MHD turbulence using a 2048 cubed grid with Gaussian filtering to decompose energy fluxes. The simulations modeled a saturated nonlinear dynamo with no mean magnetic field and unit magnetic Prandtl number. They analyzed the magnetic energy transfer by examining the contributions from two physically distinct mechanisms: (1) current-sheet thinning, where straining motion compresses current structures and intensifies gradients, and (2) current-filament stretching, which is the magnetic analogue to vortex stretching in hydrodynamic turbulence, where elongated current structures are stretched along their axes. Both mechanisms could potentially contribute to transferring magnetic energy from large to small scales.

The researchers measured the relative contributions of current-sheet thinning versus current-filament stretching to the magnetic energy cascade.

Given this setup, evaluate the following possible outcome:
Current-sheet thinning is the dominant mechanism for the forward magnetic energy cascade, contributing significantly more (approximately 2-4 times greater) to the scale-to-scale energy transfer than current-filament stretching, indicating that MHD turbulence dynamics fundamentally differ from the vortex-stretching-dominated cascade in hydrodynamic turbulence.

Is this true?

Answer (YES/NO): NO